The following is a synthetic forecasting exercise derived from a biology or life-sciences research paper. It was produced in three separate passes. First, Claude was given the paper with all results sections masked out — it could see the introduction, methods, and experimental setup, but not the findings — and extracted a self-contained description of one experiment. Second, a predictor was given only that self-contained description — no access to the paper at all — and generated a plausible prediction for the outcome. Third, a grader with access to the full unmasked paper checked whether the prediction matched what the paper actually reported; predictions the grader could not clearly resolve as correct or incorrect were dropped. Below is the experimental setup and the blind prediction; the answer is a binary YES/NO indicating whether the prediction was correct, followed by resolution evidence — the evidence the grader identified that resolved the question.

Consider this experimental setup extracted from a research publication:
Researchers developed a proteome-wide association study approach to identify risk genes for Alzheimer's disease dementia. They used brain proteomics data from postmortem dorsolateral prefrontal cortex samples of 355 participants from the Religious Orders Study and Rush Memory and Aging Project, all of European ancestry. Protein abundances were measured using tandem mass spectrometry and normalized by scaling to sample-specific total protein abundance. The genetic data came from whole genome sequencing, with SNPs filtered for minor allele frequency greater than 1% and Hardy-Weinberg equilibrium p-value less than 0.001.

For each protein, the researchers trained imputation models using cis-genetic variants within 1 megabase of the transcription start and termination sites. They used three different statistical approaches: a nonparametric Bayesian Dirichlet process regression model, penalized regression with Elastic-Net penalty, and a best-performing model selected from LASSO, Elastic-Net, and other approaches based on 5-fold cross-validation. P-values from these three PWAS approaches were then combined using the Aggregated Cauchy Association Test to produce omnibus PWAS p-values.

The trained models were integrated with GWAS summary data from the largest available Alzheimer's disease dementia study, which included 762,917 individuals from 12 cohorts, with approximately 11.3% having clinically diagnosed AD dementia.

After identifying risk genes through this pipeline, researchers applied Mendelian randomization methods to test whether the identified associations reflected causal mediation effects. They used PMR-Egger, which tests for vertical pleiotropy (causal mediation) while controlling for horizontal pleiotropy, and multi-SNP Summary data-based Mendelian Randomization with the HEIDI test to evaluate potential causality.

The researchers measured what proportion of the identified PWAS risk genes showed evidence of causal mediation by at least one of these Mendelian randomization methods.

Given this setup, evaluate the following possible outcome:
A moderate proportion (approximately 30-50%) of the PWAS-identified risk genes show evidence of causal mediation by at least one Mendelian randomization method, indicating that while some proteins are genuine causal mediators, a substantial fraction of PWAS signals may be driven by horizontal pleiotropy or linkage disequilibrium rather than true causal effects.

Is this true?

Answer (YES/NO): NO